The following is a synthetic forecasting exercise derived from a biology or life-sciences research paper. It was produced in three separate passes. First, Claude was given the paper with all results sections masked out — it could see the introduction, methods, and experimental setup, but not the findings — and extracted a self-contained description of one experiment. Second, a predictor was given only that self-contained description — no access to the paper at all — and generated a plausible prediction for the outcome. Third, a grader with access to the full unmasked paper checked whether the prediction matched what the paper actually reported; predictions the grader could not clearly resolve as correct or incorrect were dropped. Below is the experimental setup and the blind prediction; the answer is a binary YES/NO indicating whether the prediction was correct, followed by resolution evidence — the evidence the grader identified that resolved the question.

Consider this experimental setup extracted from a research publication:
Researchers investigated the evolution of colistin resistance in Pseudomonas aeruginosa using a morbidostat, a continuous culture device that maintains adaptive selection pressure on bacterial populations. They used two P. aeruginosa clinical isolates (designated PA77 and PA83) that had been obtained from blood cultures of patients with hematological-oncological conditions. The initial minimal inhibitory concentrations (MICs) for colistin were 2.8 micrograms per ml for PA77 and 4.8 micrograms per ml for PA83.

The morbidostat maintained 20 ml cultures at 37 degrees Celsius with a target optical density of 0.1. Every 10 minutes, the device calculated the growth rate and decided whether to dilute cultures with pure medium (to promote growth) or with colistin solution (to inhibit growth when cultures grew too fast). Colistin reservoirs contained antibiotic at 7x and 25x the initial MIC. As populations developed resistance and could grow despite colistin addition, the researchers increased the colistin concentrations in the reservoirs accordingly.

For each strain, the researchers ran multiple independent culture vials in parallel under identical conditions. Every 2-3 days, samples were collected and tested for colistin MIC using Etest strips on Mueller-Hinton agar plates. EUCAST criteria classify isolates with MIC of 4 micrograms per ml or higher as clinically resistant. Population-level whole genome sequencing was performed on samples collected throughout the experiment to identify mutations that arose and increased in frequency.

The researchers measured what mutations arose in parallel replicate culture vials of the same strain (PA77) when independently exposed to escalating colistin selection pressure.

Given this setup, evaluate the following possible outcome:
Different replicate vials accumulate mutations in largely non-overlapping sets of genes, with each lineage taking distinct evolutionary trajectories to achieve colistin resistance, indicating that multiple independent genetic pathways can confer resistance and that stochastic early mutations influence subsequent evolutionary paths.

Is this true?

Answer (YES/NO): NO